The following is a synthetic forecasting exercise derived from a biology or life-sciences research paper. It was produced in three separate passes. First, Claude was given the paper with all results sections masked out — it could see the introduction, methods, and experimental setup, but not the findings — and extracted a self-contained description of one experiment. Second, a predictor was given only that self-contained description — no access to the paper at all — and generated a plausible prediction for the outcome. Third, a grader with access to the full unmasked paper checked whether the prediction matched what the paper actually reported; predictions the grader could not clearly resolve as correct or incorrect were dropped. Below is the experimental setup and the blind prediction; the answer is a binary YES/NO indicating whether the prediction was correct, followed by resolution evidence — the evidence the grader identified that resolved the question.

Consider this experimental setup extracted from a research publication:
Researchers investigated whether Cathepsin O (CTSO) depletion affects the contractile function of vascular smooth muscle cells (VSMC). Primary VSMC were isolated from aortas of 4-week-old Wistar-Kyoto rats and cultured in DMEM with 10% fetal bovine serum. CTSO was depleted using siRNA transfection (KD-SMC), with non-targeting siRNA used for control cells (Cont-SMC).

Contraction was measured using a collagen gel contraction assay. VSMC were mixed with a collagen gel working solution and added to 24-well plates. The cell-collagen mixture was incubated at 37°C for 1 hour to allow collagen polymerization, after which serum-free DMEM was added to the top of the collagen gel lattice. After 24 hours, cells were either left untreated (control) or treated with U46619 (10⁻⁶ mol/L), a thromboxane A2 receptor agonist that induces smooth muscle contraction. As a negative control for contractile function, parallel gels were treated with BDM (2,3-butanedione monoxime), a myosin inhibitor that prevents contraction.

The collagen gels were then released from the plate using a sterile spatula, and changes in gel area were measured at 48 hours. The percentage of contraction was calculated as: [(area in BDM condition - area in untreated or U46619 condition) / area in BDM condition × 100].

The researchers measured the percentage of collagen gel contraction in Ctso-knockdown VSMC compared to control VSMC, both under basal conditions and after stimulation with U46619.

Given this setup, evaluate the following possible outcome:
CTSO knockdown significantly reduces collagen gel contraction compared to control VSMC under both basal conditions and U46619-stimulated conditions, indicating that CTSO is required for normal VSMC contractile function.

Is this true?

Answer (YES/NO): NO